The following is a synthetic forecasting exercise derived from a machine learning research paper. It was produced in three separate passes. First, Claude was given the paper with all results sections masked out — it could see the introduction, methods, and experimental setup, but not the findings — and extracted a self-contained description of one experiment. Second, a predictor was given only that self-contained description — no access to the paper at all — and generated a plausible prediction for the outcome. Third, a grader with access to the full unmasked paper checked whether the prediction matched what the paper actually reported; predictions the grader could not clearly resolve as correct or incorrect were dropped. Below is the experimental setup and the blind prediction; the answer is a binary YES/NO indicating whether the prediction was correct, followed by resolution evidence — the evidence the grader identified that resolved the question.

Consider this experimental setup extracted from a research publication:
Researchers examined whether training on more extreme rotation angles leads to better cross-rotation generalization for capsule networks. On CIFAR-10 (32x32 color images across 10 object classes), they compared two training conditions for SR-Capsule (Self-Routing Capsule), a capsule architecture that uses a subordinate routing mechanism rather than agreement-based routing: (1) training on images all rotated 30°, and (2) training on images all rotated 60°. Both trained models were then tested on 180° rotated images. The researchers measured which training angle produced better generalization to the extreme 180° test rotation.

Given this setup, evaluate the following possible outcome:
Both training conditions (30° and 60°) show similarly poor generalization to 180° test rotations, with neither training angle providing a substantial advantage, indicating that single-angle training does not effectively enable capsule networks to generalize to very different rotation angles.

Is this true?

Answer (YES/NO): NO